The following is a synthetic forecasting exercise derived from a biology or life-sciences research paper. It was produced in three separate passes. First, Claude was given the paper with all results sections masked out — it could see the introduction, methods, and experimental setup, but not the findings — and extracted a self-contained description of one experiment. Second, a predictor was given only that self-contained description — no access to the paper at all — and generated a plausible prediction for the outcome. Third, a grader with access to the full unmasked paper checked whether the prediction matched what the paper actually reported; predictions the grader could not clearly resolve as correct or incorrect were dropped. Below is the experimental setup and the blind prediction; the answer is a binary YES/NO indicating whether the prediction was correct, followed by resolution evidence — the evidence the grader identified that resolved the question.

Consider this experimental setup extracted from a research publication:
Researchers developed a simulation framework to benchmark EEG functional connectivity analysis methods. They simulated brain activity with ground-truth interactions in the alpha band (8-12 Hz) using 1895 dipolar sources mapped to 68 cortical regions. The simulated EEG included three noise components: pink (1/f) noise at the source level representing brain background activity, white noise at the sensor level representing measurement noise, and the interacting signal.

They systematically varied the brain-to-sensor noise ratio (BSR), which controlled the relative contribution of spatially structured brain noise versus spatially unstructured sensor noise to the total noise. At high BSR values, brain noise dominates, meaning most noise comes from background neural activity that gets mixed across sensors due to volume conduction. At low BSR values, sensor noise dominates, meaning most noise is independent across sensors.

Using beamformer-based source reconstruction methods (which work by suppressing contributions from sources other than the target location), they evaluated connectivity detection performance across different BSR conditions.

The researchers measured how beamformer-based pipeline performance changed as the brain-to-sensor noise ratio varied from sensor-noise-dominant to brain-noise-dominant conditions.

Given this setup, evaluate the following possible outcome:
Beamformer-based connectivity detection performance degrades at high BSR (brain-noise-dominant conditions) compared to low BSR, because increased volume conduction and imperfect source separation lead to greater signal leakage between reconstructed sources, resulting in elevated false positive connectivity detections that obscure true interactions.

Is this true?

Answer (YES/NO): NO